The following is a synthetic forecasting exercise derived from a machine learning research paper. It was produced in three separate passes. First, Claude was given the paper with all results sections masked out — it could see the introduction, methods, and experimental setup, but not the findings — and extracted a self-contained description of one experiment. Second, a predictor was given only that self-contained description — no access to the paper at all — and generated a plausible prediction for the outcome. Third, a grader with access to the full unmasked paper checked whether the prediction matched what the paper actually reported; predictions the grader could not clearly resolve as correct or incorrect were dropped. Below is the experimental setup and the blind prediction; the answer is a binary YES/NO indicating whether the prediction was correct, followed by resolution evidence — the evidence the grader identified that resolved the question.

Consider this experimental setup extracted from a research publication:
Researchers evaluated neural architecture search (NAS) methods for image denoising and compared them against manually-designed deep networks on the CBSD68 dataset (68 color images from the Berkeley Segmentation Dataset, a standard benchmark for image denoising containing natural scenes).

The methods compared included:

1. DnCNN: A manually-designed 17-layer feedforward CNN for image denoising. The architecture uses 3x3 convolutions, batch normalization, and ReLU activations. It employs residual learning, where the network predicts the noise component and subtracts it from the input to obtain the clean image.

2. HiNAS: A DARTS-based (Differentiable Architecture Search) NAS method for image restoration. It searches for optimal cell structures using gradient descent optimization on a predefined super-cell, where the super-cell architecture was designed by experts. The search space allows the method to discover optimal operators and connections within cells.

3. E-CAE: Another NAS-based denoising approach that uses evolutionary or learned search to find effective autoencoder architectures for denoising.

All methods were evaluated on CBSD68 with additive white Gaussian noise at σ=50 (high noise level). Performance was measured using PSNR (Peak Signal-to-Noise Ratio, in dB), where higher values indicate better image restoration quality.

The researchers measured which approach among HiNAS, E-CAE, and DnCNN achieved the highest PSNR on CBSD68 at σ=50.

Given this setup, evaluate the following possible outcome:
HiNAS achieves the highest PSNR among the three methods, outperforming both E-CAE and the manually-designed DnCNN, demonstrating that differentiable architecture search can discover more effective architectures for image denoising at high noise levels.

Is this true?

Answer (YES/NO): NO